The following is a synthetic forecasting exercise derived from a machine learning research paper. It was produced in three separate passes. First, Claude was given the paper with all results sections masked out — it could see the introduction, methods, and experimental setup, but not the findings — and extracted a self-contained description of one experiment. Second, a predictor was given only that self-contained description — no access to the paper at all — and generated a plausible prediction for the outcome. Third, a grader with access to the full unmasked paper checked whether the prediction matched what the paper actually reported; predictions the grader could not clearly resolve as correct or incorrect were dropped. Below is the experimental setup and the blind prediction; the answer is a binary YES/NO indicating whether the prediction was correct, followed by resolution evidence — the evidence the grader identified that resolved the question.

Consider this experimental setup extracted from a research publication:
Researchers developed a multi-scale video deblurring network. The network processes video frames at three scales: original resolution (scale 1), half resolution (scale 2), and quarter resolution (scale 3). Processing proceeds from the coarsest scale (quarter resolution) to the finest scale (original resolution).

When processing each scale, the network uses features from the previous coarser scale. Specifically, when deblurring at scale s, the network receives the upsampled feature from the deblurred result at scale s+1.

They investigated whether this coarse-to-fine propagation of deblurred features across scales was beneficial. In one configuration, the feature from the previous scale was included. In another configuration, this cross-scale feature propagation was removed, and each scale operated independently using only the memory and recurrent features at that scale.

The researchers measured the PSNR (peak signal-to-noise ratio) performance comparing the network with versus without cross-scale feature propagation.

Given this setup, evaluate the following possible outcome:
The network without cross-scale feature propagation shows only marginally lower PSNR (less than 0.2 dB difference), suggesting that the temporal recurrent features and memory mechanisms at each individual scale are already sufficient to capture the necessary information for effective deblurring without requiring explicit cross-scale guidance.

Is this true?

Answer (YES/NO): NO